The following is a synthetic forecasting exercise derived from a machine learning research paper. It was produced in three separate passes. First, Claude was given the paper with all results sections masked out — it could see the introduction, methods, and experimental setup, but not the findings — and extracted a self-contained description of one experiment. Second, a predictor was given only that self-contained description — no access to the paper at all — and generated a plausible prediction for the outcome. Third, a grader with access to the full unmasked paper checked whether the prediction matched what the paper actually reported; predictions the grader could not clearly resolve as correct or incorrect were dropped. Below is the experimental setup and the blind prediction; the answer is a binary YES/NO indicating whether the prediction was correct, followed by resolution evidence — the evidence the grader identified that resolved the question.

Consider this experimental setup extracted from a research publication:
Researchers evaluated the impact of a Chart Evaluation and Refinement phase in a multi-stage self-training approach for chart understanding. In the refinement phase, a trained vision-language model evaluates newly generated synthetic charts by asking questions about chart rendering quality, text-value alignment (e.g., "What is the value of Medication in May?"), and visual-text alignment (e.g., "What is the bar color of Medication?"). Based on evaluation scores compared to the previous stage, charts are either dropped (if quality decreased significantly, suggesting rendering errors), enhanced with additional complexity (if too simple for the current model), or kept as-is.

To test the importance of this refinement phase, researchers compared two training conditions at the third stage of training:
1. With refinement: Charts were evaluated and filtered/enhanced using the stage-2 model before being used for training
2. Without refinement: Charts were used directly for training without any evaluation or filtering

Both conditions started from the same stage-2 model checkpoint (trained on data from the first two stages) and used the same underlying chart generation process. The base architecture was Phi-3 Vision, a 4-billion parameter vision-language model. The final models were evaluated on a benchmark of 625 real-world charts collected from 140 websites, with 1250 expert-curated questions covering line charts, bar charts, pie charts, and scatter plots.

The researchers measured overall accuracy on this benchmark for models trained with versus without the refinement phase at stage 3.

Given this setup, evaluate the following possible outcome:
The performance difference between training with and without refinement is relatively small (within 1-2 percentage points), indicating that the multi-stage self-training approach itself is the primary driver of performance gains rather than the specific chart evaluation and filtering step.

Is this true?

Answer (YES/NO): NO